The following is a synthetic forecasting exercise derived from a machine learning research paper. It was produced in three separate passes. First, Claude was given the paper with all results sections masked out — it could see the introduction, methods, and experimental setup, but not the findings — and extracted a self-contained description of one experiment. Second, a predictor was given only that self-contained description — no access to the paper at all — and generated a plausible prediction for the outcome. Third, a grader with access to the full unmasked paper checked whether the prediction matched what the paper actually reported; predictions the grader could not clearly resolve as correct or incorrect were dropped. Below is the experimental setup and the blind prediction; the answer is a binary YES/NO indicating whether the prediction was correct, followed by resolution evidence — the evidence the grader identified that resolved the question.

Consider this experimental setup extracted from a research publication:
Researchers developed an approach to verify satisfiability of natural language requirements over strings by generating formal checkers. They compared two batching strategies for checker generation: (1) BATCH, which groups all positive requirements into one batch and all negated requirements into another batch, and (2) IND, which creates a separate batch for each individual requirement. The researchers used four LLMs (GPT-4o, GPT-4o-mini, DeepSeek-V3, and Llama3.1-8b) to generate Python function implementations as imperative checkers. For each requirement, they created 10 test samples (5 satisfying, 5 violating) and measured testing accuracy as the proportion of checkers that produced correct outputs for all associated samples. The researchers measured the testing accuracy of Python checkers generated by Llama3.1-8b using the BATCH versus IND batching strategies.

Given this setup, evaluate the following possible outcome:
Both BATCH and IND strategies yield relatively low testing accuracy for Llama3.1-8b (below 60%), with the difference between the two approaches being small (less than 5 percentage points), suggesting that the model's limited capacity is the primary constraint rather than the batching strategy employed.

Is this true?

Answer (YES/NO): NO